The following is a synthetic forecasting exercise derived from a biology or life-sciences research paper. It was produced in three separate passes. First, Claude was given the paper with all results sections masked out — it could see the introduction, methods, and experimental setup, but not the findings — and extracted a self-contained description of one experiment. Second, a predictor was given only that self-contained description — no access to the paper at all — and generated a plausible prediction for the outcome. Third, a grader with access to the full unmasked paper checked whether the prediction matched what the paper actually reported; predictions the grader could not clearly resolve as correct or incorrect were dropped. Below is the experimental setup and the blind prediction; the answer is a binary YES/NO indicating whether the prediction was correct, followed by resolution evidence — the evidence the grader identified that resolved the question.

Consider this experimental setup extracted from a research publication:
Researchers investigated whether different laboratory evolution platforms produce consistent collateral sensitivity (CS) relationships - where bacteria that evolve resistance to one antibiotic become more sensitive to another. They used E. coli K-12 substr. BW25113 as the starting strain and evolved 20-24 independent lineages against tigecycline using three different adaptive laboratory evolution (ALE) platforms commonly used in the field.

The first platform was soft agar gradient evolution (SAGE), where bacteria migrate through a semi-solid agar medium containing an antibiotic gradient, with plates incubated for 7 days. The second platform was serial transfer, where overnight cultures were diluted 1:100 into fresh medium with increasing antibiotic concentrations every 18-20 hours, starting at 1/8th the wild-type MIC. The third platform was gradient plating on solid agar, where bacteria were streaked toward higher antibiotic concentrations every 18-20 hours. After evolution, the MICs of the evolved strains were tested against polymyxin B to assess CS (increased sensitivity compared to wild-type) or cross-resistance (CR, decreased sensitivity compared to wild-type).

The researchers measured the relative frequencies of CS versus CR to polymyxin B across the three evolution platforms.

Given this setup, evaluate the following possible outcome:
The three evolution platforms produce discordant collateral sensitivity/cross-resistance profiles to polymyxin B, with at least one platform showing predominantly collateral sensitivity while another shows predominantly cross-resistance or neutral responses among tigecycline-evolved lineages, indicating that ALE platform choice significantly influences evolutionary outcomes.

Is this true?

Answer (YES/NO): YES